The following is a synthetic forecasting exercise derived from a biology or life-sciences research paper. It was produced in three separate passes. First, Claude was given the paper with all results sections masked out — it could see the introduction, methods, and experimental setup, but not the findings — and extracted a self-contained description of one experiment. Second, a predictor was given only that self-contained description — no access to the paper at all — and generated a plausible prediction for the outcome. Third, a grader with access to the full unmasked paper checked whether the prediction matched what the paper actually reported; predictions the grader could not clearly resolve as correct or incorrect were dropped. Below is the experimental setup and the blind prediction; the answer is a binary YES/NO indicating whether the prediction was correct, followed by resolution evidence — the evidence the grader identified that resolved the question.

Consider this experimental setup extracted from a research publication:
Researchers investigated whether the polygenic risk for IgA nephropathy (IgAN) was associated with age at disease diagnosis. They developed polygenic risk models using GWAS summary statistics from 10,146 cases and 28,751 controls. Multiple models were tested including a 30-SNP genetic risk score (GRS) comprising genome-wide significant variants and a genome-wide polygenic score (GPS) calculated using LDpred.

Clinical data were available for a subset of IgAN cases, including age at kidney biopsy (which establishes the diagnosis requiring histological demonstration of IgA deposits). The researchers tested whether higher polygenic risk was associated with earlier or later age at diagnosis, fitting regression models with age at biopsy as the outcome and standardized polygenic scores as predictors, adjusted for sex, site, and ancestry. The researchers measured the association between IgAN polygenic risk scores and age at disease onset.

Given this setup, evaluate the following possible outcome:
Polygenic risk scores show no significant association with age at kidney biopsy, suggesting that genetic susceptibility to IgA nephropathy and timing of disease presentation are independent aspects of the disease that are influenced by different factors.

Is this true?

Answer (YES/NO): NO